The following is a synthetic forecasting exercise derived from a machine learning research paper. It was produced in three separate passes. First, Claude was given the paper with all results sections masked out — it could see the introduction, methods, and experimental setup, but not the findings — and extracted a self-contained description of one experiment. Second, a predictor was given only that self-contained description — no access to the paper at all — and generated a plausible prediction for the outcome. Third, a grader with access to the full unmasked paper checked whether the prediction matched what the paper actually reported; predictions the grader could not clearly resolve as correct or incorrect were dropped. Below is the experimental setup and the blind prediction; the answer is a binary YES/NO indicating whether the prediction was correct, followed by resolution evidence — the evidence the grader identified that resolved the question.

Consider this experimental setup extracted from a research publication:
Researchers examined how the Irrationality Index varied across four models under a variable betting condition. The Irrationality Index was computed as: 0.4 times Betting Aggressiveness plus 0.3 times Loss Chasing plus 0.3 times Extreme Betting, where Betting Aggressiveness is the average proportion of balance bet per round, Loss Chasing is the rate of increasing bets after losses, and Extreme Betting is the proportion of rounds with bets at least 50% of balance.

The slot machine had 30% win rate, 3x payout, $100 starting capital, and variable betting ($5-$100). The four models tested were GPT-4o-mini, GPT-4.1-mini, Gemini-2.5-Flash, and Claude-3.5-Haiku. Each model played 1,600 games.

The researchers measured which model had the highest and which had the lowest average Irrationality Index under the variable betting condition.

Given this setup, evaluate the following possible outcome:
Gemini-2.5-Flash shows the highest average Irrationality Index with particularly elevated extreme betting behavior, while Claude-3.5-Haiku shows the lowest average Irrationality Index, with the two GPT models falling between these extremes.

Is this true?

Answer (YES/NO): NO